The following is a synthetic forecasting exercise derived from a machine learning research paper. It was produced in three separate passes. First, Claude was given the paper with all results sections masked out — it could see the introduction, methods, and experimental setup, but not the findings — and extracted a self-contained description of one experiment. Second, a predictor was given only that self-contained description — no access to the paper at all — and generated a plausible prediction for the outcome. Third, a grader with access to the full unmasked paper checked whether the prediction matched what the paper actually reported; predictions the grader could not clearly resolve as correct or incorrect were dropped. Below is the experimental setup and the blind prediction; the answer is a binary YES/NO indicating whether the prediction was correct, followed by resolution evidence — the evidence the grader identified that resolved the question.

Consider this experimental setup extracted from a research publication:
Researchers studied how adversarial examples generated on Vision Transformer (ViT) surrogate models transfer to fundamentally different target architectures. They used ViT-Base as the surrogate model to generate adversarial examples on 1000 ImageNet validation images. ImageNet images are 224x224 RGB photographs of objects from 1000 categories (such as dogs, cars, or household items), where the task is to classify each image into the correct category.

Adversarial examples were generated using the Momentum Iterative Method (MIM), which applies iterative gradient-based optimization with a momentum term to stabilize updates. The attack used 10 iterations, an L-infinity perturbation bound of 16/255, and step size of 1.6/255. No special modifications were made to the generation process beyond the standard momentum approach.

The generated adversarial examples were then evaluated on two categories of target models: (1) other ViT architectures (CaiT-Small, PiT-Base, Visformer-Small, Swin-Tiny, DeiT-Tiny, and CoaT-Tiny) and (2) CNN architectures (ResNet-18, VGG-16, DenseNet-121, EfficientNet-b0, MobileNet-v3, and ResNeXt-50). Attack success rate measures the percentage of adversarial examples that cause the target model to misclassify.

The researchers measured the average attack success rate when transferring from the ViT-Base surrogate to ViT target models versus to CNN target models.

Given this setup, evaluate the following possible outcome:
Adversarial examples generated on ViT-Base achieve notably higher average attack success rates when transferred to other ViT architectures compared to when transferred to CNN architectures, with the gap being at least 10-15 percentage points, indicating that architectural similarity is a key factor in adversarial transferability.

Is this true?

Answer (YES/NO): NO